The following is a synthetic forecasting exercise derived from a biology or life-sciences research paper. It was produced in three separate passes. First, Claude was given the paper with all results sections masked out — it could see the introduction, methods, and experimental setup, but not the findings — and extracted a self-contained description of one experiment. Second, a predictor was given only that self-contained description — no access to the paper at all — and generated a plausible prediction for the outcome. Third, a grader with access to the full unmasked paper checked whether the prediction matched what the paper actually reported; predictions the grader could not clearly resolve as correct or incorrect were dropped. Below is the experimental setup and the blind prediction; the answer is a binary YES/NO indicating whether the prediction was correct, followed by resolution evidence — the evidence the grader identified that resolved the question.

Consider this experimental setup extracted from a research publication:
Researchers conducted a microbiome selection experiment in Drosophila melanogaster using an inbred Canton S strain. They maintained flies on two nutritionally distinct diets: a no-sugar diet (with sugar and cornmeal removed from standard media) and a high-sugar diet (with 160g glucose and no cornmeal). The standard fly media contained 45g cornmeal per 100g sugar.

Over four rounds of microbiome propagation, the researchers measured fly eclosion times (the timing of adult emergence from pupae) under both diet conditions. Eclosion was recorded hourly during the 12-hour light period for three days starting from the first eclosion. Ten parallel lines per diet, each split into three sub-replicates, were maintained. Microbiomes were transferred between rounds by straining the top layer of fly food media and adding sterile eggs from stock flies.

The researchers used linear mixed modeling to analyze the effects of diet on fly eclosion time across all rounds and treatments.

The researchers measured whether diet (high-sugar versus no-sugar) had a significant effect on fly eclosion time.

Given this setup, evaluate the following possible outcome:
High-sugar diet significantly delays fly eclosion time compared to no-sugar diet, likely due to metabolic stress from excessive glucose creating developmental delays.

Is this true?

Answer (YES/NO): YES